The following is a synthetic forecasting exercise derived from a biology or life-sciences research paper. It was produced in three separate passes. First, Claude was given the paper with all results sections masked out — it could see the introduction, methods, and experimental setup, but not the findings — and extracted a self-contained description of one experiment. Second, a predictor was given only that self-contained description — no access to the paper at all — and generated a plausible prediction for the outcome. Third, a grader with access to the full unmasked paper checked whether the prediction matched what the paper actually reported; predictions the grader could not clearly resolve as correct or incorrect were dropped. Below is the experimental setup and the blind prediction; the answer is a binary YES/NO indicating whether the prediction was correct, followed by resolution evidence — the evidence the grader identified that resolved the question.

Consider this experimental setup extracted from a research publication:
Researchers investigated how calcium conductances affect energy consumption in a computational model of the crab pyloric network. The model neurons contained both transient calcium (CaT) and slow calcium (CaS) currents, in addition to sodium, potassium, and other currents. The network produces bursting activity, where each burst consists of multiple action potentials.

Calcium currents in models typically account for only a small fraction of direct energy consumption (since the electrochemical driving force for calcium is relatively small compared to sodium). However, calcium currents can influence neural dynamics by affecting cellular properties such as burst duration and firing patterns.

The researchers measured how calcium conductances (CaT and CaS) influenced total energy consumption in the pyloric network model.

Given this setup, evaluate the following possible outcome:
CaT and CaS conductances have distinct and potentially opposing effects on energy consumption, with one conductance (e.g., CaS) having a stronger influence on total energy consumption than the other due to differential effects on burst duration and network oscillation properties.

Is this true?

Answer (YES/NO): NO